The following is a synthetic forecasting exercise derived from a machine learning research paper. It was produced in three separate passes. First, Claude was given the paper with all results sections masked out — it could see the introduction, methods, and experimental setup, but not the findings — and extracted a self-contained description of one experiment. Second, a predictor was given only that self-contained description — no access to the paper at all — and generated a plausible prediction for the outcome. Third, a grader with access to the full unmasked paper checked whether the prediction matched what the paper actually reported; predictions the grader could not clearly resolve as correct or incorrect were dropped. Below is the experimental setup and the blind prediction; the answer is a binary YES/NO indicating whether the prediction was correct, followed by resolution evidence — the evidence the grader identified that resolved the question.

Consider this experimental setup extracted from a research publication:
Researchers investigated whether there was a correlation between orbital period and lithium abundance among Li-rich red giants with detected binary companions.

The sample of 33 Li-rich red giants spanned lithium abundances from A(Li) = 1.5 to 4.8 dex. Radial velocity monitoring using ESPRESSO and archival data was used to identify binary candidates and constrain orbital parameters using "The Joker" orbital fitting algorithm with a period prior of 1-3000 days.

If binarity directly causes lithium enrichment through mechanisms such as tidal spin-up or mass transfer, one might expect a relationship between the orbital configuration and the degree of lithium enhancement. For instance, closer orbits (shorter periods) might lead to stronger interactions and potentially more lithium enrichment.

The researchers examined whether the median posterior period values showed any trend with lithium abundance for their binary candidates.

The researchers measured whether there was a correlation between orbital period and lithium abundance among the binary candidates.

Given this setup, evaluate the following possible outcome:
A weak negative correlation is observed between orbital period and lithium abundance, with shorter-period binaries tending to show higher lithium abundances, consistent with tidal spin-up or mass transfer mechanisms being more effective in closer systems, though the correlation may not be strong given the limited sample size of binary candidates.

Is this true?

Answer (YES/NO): NO